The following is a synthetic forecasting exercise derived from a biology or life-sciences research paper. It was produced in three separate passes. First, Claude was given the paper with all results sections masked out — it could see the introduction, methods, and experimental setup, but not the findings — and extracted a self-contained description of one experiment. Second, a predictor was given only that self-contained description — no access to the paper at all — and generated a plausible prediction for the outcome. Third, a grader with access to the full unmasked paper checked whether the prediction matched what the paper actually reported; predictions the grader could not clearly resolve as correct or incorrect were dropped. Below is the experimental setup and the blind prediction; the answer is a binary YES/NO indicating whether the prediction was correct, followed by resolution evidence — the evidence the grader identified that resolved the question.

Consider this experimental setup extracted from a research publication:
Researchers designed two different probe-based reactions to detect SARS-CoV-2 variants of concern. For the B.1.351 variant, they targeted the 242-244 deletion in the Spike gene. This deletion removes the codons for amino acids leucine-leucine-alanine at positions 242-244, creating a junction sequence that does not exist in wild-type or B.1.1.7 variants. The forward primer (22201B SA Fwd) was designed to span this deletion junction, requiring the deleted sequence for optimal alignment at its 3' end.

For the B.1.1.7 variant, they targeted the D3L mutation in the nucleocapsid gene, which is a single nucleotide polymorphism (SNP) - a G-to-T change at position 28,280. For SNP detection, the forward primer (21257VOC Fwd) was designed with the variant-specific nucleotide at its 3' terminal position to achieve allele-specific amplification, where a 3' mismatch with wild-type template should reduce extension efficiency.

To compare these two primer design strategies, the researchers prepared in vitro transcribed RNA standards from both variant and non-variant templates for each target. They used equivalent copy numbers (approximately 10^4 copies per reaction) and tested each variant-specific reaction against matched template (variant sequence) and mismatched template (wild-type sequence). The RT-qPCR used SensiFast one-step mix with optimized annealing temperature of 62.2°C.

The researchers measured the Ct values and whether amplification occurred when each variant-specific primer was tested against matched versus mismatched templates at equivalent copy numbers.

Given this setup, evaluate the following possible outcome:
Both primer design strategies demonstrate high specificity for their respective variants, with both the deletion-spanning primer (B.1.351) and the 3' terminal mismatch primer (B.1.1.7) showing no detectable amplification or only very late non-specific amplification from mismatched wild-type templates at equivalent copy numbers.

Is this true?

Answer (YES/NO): YES